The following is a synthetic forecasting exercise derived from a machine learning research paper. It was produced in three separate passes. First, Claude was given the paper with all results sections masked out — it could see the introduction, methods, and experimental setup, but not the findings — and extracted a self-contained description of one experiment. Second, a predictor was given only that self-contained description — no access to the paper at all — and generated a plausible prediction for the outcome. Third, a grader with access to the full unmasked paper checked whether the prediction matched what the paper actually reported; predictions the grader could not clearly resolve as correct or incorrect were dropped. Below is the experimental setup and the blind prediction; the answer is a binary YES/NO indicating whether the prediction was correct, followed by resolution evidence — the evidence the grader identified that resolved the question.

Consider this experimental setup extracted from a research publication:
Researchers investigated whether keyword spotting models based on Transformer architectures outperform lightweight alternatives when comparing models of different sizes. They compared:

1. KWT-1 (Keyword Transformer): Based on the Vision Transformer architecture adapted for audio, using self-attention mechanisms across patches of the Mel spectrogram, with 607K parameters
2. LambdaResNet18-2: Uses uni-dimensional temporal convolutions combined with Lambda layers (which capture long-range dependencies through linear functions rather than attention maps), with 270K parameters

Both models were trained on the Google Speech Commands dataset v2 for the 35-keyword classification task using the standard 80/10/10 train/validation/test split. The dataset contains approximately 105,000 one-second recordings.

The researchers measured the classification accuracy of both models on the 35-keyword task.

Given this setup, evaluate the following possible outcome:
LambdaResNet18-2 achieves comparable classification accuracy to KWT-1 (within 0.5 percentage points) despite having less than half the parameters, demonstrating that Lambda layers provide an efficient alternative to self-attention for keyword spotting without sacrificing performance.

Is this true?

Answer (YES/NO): NO